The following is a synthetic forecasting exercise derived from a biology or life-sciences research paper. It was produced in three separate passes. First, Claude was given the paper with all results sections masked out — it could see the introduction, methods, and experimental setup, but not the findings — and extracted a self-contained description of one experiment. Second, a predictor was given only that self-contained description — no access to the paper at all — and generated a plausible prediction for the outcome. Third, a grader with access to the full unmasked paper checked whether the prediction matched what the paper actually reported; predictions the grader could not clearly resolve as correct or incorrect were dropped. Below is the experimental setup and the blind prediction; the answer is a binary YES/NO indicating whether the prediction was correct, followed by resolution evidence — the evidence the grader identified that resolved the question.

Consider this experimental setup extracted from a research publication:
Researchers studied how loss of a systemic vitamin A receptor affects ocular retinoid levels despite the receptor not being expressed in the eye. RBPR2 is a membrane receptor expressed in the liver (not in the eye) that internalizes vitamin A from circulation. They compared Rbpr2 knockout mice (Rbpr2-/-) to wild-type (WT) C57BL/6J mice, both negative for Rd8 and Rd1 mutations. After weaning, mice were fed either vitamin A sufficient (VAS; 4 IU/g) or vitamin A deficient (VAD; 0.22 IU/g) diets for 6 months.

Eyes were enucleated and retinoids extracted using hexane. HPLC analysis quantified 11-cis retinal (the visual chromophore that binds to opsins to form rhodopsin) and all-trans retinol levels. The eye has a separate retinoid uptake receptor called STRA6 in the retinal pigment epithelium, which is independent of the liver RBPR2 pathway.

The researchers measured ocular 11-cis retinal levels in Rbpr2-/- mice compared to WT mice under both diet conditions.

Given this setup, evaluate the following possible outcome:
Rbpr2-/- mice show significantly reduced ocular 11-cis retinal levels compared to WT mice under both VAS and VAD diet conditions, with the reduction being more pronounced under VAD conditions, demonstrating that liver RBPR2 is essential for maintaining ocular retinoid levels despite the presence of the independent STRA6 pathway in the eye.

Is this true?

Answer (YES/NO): YES